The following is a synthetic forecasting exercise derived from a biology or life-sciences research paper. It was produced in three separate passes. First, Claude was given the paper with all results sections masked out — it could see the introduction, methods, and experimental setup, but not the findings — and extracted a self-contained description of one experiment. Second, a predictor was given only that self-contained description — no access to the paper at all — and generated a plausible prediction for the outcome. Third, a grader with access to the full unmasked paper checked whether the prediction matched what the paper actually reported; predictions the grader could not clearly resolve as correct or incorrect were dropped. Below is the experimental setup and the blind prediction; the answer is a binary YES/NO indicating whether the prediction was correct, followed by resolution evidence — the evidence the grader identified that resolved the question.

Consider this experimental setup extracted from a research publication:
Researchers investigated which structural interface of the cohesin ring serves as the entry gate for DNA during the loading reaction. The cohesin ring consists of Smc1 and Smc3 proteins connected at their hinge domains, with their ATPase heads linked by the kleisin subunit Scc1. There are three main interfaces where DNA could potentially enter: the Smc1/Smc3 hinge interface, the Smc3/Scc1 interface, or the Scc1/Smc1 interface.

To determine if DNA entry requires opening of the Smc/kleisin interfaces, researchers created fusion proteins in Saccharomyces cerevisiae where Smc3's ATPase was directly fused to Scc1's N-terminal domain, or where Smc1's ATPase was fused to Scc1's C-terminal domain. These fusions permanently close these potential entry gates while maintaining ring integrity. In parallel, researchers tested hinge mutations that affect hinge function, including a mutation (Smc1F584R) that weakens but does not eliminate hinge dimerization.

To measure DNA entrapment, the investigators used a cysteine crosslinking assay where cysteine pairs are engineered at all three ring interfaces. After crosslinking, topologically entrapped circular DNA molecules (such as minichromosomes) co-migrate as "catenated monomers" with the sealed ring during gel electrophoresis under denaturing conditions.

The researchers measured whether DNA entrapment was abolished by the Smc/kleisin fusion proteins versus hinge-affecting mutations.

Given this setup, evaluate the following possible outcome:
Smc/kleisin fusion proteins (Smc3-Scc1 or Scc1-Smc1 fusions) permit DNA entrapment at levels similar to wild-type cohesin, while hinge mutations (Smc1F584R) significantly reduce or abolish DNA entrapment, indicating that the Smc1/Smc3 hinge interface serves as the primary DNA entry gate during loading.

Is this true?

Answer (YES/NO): NO